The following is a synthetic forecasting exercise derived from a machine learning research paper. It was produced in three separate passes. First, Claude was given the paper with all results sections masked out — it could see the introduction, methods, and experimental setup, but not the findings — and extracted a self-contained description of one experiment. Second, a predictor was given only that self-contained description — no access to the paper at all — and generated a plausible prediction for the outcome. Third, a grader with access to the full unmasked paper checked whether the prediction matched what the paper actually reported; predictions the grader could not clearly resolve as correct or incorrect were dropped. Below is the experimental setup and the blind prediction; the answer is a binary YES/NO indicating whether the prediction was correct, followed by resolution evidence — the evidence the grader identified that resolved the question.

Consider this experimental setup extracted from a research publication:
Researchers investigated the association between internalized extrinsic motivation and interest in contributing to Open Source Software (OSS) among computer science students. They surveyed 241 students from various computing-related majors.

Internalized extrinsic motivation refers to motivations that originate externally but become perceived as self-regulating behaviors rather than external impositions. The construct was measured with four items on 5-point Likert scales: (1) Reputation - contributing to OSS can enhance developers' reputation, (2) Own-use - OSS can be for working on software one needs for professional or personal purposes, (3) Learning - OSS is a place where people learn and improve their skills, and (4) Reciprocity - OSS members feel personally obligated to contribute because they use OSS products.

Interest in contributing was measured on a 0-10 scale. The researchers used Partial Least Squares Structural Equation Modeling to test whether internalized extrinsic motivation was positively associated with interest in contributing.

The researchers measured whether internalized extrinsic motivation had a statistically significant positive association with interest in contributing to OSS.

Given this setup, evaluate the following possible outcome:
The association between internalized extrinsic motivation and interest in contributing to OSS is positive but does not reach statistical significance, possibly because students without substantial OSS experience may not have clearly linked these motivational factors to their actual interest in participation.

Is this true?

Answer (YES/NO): NO